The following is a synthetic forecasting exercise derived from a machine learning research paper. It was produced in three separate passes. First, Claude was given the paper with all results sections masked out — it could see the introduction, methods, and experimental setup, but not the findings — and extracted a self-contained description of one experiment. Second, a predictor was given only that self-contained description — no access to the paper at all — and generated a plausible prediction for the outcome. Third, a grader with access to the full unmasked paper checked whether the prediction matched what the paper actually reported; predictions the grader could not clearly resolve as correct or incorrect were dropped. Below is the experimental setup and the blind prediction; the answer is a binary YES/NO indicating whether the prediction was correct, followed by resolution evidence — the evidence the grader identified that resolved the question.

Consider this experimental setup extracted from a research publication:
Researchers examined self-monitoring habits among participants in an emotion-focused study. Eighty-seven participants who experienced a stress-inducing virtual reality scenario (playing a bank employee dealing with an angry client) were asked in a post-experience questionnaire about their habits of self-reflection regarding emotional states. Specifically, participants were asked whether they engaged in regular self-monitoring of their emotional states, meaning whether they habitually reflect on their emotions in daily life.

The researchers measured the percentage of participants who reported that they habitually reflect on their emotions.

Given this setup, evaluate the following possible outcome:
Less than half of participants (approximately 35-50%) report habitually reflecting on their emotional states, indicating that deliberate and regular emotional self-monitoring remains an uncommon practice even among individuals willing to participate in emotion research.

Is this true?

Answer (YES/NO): NO